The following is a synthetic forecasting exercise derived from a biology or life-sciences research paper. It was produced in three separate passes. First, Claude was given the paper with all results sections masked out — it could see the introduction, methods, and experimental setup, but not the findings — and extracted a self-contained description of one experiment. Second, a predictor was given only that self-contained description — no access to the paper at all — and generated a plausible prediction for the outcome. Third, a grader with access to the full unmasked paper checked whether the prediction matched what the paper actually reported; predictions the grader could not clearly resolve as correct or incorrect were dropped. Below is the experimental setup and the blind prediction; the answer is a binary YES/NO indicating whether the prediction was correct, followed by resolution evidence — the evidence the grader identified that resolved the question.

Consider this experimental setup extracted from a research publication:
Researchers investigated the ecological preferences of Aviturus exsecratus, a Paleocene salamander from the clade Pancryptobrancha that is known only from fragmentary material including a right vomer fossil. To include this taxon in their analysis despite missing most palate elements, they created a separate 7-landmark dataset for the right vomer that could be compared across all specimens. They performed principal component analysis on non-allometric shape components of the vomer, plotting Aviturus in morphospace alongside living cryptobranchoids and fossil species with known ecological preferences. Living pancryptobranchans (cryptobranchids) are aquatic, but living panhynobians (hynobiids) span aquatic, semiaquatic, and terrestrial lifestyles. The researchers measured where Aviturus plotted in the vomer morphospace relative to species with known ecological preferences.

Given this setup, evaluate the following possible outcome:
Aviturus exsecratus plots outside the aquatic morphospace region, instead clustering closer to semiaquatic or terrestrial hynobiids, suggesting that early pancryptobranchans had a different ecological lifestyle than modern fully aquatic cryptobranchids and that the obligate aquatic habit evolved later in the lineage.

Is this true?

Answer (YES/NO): YES